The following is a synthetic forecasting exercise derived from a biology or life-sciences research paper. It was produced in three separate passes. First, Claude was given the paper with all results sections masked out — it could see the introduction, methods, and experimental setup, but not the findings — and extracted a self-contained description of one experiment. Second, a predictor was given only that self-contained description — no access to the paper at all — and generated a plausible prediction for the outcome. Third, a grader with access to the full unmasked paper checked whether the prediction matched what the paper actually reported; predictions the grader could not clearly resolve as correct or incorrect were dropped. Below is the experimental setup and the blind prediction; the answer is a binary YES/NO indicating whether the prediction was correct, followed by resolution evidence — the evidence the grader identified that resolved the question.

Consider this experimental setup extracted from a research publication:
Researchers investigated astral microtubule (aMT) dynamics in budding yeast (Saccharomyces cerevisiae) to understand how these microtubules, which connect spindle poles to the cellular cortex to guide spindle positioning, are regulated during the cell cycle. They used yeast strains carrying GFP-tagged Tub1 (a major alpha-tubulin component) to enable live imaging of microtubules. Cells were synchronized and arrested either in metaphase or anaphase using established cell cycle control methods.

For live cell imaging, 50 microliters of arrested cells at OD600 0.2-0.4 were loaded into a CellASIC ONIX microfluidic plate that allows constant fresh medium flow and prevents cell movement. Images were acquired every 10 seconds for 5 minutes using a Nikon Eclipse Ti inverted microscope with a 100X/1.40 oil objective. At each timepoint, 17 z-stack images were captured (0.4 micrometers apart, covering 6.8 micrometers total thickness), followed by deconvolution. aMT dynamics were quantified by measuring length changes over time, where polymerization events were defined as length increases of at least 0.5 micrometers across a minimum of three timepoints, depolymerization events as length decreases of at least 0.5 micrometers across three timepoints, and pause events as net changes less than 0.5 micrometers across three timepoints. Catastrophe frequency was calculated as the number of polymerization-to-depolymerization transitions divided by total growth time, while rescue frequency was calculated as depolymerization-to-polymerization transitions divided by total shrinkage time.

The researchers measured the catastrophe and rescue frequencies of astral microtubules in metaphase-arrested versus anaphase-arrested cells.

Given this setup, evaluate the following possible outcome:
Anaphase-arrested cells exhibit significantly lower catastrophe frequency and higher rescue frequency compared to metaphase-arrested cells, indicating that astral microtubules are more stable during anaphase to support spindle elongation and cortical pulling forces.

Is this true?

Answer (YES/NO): NO